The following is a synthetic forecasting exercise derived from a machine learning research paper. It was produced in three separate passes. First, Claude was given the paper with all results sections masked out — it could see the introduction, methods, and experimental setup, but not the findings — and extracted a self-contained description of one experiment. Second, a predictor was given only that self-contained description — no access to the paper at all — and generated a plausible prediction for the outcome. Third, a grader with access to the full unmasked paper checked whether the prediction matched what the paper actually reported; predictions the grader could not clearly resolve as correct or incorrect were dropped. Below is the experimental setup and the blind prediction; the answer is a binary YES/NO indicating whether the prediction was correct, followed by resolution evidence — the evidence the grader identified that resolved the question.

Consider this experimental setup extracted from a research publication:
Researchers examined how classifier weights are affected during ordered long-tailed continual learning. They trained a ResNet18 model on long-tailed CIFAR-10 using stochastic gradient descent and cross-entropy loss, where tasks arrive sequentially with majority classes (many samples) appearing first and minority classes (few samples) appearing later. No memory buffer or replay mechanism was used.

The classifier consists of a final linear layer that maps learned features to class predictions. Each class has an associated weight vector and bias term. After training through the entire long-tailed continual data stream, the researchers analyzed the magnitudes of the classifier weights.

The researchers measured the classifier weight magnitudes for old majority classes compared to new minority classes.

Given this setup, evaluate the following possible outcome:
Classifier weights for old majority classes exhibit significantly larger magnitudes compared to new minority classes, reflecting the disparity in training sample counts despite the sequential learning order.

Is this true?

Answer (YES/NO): YES